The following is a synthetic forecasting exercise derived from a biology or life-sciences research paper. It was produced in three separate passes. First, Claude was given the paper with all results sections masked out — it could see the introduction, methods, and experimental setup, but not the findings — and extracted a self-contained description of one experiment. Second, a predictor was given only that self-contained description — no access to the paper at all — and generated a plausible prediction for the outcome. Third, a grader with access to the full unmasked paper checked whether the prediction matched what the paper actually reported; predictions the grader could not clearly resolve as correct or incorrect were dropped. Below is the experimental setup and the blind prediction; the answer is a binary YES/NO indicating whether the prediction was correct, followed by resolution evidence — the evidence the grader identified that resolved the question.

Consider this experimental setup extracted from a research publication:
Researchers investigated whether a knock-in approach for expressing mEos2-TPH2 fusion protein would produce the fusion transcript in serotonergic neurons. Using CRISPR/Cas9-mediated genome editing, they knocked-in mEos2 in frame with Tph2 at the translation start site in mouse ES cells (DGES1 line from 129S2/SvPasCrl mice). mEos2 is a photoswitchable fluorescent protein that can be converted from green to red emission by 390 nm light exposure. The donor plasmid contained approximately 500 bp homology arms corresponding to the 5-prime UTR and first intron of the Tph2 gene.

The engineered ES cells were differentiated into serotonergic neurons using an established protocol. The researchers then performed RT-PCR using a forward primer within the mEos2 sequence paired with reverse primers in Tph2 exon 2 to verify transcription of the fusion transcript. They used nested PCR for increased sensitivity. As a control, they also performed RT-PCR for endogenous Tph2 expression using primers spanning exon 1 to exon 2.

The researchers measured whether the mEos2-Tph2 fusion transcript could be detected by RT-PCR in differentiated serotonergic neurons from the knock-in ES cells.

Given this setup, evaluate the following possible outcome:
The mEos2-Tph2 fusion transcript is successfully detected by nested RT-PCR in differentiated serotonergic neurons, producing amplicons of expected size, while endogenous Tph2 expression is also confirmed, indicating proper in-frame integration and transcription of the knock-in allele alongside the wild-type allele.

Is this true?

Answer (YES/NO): YES